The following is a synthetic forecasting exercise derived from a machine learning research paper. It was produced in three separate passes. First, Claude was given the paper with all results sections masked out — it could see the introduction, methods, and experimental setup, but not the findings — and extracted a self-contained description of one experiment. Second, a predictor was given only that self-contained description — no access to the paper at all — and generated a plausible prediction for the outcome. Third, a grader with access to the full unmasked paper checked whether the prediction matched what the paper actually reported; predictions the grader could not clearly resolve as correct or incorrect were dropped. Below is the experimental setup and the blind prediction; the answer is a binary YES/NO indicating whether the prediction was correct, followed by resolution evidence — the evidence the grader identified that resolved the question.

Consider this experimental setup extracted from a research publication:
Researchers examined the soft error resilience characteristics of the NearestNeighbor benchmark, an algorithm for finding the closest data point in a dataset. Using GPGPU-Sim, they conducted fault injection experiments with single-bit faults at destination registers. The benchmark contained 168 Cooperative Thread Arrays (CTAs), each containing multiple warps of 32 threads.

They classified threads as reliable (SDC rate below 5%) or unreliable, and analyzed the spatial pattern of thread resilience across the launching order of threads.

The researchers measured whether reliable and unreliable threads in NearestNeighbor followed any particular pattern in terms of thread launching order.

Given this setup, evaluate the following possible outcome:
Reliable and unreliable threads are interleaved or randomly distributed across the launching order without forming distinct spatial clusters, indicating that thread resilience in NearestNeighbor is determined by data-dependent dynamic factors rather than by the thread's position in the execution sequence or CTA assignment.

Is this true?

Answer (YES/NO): NO